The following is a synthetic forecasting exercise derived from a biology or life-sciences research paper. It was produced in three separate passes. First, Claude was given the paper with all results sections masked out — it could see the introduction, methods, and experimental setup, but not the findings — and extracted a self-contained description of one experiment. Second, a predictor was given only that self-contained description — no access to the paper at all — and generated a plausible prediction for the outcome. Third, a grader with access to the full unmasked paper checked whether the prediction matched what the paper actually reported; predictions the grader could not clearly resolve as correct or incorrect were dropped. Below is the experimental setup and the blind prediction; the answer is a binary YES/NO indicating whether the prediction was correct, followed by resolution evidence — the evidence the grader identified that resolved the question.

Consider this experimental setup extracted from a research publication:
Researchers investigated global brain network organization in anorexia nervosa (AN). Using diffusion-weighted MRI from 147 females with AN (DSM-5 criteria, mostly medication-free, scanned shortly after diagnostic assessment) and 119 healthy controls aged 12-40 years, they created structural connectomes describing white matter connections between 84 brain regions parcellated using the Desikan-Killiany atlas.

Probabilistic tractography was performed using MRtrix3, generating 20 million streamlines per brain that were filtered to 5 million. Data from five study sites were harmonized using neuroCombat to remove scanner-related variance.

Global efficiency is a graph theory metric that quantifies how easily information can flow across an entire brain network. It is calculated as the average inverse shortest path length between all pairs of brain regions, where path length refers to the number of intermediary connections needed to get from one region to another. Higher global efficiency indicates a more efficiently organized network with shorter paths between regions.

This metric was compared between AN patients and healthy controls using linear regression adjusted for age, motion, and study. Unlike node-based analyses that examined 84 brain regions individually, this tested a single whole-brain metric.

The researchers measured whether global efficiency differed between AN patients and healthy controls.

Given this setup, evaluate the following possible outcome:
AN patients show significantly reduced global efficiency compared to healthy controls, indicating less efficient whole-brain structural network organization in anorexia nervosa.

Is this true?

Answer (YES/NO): NO